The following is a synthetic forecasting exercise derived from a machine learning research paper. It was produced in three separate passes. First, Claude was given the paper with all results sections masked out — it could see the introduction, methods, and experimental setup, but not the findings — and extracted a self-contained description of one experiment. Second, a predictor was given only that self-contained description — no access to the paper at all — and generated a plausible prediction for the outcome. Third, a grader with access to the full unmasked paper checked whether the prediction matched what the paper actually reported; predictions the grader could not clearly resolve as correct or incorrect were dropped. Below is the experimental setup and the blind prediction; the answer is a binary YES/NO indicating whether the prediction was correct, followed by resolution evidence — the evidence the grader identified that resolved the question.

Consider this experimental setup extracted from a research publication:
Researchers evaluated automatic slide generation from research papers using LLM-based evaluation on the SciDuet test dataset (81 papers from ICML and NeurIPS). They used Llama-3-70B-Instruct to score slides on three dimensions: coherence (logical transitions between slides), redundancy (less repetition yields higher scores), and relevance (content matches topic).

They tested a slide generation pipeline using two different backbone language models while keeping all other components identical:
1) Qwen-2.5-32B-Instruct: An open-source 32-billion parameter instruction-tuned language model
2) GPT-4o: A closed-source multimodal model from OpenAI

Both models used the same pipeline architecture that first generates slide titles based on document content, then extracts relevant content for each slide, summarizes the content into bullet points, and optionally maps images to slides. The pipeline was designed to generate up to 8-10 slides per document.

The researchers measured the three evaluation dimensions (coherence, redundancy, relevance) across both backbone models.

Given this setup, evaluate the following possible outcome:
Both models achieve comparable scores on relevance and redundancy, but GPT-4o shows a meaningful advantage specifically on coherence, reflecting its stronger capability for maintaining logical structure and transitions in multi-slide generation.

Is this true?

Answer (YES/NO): YES